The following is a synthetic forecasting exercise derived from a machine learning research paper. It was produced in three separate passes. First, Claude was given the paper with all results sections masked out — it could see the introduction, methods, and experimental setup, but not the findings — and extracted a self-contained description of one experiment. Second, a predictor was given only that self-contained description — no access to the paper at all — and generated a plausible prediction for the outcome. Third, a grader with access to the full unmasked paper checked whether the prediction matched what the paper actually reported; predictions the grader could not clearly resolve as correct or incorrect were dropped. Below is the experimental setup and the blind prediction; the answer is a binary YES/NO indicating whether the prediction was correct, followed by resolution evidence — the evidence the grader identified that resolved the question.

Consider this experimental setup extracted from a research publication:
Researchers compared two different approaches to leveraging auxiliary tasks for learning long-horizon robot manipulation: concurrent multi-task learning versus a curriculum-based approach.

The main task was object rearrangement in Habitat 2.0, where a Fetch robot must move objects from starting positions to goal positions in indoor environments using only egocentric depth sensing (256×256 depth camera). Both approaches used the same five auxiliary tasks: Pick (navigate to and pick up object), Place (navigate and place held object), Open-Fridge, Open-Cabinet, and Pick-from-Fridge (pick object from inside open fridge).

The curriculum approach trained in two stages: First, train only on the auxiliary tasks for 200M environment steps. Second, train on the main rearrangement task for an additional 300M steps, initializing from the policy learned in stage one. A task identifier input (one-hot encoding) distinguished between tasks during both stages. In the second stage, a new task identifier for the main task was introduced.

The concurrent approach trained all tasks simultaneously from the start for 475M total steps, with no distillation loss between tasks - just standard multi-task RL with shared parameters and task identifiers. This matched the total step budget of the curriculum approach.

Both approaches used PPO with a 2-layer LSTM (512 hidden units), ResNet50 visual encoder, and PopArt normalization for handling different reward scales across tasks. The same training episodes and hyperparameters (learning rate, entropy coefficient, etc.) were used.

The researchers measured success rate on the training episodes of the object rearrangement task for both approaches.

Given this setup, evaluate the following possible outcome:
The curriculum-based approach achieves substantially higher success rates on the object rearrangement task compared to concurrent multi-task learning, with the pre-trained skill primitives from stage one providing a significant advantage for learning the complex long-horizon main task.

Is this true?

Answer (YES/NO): NO